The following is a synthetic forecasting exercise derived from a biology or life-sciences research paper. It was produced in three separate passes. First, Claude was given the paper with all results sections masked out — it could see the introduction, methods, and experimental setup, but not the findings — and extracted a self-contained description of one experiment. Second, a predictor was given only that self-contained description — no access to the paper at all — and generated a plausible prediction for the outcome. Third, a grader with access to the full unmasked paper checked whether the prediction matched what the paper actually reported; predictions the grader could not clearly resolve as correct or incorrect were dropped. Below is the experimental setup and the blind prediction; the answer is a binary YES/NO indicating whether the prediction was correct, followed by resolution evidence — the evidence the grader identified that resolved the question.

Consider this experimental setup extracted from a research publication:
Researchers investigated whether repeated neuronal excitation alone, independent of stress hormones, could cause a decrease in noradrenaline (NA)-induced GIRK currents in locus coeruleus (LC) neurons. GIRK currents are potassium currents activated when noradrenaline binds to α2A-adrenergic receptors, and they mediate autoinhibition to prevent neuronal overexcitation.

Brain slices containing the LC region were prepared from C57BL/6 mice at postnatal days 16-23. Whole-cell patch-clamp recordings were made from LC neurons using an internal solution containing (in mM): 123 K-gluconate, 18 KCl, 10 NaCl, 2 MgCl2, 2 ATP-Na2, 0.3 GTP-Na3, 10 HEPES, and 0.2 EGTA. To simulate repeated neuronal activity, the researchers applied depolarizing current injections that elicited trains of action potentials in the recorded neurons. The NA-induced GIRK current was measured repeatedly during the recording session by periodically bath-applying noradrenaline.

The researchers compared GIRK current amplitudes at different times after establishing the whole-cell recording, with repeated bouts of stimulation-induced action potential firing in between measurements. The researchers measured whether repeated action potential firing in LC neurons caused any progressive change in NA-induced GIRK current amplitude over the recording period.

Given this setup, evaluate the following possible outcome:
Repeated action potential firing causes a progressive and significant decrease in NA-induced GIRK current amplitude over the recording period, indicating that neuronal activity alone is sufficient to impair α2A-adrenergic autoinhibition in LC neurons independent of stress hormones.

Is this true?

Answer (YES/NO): YES